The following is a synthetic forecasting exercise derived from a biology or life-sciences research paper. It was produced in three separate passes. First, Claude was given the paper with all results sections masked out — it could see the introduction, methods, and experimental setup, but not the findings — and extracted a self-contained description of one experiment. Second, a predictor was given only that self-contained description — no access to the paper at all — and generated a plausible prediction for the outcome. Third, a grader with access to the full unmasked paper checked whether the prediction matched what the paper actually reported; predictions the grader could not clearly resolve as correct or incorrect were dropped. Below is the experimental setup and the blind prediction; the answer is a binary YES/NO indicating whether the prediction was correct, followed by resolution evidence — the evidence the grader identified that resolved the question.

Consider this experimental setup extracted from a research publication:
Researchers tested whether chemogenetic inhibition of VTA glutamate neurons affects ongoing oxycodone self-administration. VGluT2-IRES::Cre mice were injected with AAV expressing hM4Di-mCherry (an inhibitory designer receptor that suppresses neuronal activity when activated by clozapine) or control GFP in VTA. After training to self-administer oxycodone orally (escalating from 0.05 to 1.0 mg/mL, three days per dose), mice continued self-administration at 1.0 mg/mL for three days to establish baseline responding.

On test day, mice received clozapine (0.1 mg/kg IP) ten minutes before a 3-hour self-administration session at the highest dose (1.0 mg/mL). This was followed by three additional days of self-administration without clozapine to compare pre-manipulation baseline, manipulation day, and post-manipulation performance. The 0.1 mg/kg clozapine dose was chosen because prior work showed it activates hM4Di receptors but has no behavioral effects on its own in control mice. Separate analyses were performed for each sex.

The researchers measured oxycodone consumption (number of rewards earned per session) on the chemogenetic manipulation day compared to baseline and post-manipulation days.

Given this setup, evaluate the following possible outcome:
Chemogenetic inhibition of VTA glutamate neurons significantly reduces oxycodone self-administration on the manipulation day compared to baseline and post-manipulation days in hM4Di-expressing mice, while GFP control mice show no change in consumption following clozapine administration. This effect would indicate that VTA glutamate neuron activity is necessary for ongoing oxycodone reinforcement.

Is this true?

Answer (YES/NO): NO